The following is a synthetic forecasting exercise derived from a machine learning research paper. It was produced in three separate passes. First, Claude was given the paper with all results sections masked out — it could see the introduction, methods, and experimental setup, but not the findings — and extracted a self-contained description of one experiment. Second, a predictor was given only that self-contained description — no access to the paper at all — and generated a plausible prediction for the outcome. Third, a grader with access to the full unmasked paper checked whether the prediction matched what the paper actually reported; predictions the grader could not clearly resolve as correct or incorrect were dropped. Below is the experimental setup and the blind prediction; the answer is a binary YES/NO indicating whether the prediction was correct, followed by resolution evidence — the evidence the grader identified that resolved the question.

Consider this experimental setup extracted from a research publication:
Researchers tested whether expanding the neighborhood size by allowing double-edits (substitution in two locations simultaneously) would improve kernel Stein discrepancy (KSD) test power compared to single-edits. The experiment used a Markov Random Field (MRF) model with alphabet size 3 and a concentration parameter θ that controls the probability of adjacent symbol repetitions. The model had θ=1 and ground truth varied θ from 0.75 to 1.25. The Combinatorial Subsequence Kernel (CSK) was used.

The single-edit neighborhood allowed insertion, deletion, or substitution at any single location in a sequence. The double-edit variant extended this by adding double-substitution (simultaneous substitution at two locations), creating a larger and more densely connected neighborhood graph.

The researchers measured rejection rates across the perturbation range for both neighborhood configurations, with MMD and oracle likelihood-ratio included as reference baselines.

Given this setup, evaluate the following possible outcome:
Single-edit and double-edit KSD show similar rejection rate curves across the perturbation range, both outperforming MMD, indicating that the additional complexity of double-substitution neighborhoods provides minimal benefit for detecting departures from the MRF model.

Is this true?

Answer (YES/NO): YES